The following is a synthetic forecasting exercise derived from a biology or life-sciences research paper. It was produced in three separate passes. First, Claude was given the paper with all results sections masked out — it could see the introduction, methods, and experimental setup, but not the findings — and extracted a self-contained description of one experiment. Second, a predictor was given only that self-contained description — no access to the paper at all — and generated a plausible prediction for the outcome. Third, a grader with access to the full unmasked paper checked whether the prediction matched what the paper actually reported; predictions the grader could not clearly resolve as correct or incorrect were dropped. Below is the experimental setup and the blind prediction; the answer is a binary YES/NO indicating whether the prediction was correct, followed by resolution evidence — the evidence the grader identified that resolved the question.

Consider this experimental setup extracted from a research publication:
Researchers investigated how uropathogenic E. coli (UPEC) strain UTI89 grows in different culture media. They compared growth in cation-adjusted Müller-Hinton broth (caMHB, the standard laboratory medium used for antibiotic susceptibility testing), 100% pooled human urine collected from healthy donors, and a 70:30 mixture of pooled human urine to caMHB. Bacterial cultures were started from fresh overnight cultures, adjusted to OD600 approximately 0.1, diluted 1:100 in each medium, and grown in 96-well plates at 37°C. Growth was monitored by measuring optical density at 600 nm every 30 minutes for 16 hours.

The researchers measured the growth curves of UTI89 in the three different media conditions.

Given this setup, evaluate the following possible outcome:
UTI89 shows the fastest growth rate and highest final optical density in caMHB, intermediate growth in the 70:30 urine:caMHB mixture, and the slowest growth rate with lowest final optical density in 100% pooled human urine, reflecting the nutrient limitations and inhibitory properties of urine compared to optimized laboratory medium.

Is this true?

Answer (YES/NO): NO